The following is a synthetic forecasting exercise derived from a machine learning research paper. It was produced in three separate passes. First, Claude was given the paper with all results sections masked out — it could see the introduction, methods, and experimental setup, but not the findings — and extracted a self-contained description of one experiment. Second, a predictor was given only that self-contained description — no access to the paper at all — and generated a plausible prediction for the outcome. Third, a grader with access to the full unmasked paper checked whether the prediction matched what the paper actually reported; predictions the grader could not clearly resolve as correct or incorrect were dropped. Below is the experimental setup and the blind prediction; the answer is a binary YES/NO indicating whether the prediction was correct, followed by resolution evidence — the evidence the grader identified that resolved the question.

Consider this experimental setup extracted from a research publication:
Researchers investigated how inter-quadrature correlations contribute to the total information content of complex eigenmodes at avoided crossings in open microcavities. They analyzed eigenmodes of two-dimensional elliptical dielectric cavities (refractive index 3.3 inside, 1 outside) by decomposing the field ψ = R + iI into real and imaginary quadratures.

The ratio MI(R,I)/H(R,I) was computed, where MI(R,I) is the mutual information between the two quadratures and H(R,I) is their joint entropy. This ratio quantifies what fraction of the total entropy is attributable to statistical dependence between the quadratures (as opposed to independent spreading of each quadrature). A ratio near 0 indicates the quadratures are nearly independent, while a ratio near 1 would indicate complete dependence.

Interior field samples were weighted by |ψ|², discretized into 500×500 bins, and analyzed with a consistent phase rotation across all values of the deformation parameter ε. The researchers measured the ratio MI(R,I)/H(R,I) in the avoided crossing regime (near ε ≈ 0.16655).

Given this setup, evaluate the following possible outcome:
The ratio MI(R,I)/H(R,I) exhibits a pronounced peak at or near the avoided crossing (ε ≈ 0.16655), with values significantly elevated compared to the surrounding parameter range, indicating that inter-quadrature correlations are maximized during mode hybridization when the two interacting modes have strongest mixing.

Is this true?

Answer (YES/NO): YES